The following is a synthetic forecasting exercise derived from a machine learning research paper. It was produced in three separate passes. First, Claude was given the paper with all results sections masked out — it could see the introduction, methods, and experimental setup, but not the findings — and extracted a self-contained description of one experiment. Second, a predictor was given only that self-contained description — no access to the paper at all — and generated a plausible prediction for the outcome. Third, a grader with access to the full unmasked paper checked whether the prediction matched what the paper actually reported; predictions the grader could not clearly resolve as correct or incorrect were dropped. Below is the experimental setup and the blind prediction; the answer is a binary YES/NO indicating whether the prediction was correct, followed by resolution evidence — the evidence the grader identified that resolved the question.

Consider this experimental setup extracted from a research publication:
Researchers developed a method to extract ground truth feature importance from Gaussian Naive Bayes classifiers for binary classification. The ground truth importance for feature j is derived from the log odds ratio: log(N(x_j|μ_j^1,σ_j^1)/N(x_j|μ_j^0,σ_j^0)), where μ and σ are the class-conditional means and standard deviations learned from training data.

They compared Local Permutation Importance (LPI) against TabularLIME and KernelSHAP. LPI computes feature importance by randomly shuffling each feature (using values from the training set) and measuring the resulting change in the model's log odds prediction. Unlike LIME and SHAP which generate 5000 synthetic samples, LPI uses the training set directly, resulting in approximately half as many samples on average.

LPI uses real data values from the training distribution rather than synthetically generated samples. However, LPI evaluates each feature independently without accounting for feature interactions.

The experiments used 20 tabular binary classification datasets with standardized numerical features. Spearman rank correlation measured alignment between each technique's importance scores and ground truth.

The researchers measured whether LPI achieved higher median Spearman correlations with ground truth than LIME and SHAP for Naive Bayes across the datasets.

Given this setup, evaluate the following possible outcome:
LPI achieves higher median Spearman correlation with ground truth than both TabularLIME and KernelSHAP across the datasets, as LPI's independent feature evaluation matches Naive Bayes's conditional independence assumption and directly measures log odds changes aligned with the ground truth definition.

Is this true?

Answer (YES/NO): YES